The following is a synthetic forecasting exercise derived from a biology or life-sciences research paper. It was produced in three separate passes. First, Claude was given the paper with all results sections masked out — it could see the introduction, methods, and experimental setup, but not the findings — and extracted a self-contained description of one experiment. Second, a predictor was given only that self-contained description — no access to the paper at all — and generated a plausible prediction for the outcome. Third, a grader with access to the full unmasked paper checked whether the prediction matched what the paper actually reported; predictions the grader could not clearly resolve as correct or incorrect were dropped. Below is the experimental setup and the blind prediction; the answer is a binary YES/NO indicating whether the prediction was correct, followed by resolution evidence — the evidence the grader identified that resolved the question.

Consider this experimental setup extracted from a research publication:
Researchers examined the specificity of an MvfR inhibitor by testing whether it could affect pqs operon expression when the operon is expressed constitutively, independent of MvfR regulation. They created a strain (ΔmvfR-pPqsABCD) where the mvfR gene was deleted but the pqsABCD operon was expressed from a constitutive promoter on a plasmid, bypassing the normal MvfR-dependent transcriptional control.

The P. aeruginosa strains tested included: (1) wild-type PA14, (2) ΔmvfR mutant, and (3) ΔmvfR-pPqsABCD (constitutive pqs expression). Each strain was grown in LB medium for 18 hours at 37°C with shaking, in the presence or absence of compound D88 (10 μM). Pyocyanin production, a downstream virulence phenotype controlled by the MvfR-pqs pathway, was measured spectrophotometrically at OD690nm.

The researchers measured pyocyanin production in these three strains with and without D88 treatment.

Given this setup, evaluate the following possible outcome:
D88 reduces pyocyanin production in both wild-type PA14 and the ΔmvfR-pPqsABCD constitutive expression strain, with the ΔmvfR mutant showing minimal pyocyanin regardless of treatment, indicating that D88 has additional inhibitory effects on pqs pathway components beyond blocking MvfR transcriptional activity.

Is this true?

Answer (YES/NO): NO